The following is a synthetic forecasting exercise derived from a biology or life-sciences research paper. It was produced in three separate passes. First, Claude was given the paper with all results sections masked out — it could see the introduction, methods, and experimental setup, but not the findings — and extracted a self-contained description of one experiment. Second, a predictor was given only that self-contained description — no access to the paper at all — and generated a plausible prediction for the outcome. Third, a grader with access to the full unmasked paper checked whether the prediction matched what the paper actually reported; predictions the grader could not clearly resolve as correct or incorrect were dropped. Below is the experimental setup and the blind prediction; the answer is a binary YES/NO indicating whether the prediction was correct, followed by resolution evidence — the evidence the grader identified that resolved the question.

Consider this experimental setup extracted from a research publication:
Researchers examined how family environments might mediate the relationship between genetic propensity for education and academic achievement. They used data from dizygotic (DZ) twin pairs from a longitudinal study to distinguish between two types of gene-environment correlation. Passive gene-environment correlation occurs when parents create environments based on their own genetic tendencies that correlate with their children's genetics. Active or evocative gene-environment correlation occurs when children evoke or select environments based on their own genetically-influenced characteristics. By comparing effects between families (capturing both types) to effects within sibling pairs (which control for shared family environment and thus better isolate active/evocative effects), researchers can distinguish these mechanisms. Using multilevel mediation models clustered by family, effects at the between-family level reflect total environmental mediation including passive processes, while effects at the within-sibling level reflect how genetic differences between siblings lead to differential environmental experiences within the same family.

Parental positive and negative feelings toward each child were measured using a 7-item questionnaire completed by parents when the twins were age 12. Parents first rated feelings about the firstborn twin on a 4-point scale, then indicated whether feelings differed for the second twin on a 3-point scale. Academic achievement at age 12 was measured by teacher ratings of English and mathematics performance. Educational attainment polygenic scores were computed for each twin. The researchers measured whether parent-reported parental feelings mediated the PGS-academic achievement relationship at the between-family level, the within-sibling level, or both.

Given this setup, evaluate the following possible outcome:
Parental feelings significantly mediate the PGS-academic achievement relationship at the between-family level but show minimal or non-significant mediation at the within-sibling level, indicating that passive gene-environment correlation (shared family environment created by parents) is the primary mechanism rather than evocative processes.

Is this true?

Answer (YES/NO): YES